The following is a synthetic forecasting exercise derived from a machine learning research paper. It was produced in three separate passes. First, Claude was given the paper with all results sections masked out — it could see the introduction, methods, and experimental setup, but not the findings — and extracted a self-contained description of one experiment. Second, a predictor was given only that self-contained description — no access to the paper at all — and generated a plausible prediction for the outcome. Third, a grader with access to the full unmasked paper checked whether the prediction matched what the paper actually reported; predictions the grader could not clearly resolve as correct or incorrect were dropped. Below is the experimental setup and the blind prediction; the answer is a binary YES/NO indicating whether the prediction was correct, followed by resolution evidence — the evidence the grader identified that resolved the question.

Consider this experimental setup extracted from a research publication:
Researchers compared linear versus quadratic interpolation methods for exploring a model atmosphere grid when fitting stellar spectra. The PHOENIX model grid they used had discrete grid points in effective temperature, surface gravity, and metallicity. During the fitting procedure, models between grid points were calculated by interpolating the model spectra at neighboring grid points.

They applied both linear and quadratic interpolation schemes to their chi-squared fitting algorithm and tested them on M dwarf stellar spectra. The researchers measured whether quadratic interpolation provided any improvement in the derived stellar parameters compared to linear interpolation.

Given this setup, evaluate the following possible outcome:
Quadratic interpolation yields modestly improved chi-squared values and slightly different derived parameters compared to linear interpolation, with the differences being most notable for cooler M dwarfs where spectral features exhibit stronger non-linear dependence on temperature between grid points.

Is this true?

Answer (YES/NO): NO